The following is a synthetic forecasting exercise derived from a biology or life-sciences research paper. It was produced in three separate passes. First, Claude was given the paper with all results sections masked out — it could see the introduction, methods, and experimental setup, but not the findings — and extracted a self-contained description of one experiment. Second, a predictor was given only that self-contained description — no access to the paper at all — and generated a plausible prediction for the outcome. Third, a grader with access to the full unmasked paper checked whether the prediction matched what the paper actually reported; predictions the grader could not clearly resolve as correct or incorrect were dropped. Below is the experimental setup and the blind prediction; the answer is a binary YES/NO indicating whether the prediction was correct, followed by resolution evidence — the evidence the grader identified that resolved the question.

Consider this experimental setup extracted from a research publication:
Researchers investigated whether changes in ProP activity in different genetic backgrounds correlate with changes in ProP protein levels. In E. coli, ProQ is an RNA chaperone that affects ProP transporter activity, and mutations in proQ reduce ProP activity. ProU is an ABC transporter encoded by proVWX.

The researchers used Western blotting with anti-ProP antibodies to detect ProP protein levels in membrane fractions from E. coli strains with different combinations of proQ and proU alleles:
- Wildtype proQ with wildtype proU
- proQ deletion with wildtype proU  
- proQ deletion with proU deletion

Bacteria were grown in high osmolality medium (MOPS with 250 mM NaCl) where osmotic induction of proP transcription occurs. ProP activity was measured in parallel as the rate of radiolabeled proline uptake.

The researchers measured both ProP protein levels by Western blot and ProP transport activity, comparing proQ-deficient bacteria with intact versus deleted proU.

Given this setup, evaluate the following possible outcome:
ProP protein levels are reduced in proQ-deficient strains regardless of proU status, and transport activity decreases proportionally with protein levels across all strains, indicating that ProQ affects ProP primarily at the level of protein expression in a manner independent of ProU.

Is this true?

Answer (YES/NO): NO